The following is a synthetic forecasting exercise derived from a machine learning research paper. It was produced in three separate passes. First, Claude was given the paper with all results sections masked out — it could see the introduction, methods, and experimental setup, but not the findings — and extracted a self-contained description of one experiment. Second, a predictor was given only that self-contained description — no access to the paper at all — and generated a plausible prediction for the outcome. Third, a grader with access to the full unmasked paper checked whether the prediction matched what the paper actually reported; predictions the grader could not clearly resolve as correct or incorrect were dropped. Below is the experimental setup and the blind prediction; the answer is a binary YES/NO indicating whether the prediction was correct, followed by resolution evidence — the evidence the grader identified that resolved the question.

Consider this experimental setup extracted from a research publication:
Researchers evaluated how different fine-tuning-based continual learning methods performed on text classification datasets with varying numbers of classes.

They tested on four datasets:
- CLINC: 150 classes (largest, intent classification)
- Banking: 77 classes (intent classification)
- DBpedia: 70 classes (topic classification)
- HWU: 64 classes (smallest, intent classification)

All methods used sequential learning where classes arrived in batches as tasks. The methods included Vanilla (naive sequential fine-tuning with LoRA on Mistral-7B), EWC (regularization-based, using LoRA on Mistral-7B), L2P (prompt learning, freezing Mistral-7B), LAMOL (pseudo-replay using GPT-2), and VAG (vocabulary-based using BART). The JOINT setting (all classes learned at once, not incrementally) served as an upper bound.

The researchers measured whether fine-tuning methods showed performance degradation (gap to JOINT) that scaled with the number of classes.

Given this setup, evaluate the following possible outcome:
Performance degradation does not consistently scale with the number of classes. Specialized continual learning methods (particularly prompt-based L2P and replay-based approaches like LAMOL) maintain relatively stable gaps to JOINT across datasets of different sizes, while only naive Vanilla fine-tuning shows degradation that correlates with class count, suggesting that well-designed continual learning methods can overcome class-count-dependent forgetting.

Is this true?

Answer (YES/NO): NO